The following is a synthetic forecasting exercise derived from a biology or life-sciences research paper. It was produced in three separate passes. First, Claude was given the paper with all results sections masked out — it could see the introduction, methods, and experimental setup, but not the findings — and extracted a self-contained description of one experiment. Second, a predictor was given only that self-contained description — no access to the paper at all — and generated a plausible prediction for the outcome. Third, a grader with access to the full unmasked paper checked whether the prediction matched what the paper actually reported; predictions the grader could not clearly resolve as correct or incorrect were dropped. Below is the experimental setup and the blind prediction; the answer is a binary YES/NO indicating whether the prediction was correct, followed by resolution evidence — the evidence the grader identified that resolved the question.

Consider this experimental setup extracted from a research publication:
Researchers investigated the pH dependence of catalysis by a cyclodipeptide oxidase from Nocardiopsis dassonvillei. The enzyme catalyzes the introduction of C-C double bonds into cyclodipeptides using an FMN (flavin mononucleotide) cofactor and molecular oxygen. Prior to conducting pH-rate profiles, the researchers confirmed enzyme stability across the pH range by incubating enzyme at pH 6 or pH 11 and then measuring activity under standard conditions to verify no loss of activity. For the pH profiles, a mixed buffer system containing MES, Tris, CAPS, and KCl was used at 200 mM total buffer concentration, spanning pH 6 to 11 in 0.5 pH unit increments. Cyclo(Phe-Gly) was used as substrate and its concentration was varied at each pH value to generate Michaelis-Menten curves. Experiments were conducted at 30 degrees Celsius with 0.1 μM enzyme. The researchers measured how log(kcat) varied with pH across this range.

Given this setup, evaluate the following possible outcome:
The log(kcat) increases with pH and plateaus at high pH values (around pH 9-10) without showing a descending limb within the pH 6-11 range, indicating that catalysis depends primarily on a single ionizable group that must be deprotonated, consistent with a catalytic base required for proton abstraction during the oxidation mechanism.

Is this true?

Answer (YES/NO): NO